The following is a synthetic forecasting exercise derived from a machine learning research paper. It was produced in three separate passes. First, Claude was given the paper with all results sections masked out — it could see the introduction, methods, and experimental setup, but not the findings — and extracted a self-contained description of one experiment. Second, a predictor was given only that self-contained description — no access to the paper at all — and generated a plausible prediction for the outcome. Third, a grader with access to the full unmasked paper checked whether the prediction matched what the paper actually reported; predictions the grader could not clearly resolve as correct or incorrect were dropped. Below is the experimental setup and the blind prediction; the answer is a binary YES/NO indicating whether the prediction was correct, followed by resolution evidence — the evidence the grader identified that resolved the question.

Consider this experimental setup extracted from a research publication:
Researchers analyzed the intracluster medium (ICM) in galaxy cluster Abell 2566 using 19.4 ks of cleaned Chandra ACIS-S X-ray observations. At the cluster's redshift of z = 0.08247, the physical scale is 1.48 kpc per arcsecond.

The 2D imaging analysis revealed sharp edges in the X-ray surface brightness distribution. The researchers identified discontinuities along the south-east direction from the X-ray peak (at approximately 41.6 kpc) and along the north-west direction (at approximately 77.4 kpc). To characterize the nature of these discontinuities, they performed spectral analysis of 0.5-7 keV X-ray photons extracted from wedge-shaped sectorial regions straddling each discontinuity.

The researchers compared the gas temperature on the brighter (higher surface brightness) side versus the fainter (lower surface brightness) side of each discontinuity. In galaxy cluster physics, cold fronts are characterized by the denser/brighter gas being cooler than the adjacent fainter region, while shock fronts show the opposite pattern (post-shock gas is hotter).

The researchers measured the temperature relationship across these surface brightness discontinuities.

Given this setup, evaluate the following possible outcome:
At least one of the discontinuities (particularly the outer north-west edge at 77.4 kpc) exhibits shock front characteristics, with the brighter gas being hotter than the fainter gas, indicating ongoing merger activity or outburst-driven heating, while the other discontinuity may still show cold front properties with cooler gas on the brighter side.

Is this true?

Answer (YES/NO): NO